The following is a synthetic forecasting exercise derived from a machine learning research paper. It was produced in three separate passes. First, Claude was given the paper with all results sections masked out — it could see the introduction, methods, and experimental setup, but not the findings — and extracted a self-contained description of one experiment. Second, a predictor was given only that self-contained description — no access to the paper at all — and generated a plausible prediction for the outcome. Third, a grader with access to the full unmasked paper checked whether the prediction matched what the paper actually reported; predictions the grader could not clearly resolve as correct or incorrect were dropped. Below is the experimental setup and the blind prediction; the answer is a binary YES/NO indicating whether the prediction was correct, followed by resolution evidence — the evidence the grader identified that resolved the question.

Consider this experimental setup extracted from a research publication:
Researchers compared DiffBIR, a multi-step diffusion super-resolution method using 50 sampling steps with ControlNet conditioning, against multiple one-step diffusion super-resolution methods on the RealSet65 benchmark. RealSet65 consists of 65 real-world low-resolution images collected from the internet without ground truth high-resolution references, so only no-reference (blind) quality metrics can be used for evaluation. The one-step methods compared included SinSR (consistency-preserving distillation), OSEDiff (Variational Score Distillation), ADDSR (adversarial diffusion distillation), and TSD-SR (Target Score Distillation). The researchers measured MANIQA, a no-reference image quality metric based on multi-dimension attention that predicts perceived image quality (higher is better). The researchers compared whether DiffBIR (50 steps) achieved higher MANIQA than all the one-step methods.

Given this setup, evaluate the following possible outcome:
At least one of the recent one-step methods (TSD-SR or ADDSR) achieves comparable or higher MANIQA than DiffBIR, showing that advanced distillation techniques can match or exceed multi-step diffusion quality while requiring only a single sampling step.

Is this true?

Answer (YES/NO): NO